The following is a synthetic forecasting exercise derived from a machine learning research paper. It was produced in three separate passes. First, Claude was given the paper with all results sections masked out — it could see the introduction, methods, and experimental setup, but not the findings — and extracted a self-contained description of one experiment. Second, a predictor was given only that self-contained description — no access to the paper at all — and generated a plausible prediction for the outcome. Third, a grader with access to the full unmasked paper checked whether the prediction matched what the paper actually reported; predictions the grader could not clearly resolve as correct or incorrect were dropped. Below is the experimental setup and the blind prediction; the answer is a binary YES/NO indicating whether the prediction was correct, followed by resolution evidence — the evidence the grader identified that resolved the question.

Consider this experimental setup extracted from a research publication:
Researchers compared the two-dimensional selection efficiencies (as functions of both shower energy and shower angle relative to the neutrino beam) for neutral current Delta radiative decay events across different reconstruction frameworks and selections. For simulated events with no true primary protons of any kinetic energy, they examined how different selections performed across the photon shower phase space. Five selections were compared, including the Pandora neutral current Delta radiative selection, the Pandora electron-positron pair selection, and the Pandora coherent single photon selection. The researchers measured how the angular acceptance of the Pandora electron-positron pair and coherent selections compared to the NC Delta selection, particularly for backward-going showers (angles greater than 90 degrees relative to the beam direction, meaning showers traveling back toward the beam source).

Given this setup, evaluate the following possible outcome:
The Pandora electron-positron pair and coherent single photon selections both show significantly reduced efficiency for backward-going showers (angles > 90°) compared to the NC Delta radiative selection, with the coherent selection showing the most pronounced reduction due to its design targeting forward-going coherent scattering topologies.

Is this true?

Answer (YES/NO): NO